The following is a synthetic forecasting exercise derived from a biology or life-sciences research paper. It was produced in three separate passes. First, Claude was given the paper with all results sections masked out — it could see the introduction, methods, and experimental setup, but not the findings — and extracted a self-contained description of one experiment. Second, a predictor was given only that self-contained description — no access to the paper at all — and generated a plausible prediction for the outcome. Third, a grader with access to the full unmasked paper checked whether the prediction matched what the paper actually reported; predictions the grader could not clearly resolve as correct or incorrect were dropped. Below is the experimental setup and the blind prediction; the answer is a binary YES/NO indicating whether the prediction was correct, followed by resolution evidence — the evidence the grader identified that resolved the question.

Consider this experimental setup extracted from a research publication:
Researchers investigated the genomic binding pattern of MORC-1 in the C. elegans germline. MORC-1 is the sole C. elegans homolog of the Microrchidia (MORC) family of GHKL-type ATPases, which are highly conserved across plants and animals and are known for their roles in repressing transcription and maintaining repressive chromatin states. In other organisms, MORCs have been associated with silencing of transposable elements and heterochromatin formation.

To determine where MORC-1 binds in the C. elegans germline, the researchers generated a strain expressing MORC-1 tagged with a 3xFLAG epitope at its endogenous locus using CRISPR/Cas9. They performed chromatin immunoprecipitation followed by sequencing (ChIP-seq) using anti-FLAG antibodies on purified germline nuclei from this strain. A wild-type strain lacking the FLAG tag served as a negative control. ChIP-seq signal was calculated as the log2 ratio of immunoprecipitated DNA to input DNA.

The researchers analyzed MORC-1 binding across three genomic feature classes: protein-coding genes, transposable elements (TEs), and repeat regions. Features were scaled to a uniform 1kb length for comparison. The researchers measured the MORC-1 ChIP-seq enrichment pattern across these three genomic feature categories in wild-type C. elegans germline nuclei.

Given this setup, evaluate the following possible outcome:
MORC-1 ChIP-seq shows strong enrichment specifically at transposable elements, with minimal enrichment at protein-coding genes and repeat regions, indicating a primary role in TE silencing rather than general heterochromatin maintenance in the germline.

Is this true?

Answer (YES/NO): NO